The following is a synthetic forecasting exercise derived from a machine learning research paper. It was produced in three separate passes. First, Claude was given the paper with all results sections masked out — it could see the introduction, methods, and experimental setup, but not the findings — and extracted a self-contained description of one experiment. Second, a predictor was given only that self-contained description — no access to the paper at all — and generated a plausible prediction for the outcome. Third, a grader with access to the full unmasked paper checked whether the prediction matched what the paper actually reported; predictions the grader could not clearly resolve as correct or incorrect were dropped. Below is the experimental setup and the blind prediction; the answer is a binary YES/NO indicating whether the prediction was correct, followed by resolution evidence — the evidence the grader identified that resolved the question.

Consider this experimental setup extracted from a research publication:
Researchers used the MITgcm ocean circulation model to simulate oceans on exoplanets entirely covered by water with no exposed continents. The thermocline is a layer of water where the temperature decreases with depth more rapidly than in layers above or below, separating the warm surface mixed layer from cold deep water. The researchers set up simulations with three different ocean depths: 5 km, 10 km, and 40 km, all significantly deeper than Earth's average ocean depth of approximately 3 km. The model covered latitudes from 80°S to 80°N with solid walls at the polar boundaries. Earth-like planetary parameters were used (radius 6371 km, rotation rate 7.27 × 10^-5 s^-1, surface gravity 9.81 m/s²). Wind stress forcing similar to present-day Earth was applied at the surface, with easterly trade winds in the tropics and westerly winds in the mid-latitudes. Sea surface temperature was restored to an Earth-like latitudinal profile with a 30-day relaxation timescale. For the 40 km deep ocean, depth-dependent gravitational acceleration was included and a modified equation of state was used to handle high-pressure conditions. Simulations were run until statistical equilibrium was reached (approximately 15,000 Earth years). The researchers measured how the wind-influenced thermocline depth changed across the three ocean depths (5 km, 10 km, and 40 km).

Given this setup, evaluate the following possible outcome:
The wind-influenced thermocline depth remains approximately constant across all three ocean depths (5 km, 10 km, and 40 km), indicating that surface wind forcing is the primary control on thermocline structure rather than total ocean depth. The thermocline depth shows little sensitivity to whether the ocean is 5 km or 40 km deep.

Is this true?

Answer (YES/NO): YES